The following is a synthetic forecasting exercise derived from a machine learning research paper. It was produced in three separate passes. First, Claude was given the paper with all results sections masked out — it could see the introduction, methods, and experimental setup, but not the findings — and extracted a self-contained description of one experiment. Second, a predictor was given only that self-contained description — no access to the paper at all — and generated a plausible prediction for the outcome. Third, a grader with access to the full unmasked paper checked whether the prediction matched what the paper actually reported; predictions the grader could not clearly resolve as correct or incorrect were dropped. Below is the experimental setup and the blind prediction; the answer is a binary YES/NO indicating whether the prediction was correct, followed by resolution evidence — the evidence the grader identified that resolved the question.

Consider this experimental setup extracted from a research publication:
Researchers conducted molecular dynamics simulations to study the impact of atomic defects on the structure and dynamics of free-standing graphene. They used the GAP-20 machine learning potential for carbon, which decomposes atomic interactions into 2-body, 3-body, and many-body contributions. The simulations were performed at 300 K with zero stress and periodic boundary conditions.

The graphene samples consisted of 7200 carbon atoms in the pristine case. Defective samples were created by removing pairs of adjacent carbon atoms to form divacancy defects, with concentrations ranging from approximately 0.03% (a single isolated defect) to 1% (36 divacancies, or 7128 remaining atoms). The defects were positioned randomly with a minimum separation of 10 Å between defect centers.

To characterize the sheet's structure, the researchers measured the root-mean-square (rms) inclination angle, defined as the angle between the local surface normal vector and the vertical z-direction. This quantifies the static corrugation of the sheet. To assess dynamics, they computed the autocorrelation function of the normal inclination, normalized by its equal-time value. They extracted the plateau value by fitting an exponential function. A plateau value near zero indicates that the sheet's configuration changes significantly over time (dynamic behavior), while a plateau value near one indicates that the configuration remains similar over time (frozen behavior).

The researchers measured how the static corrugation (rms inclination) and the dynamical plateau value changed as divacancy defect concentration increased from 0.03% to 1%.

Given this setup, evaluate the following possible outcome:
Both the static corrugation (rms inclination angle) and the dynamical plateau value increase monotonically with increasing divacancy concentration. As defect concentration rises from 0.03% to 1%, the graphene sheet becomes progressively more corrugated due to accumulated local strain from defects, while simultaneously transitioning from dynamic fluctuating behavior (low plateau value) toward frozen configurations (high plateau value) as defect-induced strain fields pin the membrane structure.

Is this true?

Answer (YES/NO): NO